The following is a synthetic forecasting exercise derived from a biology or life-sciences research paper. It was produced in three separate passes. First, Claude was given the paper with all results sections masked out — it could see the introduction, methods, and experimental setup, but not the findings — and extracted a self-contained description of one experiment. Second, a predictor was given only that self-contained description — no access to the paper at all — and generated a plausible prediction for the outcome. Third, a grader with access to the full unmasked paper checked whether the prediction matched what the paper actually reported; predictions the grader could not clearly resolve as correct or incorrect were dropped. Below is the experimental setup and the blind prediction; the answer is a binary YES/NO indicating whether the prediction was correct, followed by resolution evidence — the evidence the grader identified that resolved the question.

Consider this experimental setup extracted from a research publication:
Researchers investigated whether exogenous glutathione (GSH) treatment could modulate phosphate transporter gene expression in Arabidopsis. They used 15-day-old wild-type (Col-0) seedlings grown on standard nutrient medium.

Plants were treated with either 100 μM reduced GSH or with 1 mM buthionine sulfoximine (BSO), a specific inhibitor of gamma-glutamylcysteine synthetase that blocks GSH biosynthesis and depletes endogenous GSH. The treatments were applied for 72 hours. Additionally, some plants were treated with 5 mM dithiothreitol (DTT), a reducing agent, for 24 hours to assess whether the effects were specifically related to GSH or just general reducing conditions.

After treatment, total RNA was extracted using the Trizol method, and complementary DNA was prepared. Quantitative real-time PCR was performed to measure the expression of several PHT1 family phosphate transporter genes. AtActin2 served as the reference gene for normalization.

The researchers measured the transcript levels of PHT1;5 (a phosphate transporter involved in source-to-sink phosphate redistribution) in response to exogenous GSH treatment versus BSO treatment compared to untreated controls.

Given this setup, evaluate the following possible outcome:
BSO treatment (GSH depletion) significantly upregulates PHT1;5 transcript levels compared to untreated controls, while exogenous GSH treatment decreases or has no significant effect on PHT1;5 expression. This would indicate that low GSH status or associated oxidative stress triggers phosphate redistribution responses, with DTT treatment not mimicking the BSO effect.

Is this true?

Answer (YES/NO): NO